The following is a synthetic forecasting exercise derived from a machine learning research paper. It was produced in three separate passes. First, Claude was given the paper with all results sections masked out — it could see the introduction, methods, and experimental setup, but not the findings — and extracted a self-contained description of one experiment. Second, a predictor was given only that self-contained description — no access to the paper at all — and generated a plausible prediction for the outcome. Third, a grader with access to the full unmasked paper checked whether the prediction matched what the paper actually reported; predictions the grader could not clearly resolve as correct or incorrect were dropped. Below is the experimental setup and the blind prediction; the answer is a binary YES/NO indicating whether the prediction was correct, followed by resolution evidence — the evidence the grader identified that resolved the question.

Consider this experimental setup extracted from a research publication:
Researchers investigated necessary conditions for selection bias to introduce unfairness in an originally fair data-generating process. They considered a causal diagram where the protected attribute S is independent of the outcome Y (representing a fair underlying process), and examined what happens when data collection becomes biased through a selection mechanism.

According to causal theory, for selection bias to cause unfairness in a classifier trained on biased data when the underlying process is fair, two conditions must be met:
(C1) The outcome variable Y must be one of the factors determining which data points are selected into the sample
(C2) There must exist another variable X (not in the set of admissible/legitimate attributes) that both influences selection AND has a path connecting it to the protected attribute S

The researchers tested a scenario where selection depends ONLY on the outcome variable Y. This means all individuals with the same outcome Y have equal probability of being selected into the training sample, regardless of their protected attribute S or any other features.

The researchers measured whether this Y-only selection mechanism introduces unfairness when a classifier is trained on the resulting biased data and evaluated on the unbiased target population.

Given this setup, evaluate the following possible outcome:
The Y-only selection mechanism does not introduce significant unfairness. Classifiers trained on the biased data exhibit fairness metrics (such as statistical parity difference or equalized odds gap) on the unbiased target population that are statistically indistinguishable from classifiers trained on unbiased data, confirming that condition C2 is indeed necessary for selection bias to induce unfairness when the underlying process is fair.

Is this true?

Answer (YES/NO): YES